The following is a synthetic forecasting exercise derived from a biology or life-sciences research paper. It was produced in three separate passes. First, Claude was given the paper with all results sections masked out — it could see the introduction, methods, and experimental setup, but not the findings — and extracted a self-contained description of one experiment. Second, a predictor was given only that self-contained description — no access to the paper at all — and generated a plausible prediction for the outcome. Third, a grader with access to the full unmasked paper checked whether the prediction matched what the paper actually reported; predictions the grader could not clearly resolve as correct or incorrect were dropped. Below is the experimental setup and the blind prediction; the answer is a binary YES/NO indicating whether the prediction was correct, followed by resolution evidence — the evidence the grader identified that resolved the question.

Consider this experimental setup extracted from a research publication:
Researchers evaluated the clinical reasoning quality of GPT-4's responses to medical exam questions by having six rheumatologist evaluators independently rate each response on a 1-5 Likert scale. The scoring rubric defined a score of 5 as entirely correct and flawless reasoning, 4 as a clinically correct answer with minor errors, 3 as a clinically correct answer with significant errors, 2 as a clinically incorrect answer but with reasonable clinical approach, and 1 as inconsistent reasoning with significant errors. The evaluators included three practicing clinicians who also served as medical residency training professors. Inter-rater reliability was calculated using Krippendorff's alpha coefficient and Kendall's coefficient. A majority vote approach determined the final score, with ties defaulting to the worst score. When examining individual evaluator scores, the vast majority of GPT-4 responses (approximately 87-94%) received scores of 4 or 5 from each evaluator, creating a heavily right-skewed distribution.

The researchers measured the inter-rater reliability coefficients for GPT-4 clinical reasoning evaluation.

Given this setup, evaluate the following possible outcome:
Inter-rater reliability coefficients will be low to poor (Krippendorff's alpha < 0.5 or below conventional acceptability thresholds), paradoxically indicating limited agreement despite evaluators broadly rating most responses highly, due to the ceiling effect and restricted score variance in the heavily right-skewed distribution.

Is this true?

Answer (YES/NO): YES